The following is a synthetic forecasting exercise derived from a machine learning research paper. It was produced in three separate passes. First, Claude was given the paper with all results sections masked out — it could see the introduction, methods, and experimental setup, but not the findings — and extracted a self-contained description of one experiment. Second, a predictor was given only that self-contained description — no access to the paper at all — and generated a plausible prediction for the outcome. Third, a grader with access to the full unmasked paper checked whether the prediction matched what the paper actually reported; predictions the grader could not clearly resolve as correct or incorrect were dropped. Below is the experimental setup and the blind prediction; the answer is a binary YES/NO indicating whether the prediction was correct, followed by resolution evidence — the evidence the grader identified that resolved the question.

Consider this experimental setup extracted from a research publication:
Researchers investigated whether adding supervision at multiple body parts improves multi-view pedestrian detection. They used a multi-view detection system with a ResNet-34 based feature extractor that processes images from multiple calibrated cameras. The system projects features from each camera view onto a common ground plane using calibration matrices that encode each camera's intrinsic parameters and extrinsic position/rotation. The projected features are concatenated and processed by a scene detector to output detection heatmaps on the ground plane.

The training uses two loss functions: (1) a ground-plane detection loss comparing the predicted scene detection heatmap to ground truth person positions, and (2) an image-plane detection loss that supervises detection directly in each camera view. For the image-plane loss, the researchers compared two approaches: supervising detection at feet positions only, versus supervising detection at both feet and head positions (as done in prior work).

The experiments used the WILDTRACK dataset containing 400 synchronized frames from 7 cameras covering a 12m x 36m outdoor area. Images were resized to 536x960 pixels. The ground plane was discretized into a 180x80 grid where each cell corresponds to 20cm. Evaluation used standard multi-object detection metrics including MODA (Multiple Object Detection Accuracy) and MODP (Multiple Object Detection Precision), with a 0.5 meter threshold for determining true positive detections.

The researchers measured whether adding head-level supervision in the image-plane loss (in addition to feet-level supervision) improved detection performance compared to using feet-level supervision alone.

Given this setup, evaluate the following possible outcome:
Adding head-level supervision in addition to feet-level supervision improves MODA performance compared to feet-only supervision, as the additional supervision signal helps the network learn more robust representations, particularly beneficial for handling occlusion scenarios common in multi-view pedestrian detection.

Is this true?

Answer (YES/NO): NO